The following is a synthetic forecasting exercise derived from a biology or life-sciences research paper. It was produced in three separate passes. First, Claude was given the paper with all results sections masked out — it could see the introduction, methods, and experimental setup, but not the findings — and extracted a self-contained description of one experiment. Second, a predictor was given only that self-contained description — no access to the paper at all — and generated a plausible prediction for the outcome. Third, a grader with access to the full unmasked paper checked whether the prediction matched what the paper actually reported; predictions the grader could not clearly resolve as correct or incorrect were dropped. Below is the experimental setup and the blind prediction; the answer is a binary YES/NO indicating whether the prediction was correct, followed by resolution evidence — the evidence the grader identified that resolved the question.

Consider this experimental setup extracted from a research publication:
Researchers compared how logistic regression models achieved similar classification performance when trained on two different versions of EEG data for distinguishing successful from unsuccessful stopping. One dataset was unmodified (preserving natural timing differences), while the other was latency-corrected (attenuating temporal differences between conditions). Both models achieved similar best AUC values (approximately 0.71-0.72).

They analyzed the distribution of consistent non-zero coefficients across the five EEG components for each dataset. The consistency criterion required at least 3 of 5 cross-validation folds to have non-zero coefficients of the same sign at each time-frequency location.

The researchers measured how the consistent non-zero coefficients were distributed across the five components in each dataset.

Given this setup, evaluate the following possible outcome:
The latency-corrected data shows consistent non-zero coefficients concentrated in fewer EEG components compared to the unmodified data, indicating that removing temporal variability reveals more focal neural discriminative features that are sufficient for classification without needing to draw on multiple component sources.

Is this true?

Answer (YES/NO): NO